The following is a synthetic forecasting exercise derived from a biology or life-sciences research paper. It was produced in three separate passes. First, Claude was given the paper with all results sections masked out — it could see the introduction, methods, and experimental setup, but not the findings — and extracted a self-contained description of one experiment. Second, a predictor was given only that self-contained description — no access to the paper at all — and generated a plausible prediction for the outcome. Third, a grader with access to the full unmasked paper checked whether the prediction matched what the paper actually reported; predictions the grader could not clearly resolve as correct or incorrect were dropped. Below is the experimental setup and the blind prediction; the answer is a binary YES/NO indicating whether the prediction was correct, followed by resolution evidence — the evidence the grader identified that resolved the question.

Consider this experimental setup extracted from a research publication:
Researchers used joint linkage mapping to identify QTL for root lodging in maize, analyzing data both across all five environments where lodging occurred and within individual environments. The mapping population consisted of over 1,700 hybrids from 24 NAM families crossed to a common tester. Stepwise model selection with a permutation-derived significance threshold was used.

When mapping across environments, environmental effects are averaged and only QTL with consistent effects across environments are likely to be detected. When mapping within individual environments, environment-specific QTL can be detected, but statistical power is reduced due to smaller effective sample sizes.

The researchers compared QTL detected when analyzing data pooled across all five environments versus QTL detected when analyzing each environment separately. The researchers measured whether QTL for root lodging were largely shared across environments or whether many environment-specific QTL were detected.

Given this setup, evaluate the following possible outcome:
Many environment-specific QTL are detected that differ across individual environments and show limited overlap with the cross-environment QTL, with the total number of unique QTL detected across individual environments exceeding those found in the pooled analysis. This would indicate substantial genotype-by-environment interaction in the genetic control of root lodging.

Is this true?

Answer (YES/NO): NO